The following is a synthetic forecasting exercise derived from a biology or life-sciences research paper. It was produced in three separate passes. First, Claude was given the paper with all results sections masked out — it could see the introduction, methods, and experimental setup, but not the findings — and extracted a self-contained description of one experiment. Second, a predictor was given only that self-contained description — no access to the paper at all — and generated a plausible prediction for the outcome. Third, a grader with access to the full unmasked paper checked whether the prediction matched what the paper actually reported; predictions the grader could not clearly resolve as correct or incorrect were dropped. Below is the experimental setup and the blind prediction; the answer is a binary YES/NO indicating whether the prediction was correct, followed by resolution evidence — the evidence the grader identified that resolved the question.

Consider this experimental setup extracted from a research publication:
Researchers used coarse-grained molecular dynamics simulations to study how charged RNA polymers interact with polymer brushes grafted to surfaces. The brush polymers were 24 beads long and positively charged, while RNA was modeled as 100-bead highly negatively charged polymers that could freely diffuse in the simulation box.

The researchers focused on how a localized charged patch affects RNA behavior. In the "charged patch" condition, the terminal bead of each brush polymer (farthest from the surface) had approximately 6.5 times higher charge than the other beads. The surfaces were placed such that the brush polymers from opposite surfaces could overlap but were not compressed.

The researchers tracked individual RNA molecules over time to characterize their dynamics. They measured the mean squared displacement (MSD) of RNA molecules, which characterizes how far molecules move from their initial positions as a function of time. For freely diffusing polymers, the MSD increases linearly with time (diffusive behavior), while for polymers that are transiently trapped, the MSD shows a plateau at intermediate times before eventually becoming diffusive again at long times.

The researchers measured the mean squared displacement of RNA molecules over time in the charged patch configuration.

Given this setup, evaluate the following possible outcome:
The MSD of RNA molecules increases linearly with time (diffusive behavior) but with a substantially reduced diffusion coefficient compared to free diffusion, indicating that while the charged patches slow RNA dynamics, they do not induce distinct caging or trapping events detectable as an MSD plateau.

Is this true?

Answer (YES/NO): NO